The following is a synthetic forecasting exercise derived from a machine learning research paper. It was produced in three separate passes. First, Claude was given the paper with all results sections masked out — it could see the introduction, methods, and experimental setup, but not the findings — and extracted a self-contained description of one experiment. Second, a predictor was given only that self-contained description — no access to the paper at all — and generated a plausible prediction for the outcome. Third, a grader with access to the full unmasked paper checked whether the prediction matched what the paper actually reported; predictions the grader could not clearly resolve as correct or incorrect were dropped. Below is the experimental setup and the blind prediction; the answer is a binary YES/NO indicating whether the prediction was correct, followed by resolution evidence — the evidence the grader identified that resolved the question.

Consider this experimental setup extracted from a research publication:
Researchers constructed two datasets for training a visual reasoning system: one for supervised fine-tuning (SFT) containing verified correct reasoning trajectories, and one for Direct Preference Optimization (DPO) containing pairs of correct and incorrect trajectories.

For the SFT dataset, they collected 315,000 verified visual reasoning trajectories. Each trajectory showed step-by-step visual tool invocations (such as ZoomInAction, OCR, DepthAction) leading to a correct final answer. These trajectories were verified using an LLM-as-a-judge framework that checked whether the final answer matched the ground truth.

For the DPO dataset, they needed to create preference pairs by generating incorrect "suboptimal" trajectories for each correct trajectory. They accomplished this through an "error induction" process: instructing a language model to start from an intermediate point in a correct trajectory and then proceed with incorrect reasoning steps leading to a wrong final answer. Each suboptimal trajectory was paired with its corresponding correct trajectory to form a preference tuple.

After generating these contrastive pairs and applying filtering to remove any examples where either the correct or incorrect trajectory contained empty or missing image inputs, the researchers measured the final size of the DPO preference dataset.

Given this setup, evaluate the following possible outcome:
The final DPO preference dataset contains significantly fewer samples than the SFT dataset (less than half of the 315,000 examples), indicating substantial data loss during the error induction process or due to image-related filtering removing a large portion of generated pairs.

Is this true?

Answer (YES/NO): NO